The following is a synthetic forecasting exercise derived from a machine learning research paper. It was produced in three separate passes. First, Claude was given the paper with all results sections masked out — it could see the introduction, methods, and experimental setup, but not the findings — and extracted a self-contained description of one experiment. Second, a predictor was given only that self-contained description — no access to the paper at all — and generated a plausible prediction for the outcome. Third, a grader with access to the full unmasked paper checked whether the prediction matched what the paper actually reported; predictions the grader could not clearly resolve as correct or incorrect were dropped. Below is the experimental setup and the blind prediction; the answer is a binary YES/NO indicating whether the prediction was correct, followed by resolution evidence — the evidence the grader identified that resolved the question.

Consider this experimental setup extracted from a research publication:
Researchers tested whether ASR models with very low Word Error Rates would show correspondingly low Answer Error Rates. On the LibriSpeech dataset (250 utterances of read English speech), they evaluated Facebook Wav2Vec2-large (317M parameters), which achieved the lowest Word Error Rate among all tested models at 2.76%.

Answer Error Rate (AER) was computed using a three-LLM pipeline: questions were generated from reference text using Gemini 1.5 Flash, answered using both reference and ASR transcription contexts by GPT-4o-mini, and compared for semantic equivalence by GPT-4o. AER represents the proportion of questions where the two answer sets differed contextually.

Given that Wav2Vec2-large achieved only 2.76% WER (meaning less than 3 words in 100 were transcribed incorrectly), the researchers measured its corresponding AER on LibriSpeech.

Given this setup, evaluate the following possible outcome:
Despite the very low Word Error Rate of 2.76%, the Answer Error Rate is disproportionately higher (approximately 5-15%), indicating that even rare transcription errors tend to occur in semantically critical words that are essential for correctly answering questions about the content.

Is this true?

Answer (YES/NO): NO